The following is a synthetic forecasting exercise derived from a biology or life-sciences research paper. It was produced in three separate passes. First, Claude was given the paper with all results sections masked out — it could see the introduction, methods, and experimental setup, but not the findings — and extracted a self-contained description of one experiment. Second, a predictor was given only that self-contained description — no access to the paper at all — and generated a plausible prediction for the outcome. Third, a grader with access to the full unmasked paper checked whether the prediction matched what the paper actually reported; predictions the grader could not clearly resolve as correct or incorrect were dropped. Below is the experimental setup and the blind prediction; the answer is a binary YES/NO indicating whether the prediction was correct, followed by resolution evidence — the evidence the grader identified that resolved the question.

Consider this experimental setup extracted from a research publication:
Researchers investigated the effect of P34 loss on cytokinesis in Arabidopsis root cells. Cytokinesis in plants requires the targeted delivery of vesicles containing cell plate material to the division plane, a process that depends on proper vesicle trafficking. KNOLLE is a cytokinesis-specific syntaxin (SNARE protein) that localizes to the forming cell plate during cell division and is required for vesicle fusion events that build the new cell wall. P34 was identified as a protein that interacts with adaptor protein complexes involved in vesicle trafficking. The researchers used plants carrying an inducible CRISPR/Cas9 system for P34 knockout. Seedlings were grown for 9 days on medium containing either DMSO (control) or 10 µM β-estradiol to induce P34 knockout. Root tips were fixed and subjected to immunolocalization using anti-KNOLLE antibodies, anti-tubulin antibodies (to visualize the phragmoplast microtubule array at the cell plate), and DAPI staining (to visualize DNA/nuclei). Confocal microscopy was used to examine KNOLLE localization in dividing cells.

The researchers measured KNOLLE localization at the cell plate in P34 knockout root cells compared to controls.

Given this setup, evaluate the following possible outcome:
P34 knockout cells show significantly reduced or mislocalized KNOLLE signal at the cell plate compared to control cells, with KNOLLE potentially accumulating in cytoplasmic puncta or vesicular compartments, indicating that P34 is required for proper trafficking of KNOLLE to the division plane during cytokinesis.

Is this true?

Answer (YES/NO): YES